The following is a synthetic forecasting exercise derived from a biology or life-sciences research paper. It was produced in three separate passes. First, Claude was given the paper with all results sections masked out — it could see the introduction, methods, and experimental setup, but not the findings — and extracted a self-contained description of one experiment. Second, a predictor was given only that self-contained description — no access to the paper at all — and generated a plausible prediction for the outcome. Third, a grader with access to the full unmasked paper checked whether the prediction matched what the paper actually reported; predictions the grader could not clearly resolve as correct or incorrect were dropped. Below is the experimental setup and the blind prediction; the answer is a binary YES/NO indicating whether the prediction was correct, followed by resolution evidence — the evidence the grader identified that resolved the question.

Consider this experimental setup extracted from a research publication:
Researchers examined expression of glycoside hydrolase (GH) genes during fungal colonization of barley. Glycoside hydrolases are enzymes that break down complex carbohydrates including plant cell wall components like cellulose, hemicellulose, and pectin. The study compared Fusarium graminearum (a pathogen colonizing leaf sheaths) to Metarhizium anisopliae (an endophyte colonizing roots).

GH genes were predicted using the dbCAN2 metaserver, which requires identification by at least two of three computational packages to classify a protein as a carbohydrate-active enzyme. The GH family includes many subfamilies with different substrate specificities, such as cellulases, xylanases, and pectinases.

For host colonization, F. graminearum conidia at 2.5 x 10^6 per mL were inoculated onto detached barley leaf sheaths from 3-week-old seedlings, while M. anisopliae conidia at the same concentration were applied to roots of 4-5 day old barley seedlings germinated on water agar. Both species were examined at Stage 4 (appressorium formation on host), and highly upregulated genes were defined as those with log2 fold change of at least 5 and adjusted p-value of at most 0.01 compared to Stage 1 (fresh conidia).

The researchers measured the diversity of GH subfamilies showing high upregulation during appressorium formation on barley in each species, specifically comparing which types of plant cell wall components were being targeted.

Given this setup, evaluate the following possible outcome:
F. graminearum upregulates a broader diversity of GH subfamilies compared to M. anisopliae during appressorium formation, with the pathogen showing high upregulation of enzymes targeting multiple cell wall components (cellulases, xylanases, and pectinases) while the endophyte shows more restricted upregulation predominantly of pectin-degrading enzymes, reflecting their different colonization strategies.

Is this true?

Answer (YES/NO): NO